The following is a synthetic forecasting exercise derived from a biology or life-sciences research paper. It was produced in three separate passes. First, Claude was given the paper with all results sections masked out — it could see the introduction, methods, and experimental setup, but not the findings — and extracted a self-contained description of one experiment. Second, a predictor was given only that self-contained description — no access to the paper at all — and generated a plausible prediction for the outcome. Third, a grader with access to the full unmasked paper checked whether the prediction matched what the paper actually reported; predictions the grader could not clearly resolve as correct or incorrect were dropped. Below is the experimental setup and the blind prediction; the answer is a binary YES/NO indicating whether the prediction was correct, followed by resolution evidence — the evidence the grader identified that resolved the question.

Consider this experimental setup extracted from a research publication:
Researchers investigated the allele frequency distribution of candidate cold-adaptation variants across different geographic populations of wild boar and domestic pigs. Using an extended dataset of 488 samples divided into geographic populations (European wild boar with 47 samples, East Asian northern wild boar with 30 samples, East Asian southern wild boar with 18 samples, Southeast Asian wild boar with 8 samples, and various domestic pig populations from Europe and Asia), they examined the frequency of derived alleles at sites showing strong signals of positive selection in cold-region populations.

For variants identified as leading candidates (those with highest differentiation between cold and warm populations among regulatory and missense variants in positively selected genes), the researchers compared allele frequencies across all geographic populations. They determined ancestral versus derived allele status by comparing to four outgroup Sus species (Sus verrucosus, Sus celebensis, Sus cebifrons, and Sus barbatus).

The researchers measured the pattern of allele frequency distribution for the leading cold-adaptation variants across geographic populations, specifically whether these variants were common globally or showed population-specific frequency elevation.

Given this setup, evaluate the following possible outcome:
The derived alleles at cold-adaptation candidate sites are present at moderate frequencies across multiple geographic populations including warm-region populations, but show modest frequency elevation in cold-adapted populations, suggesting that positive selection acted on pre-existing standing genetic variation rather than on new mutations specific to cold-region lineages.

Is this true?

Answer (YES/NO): NO